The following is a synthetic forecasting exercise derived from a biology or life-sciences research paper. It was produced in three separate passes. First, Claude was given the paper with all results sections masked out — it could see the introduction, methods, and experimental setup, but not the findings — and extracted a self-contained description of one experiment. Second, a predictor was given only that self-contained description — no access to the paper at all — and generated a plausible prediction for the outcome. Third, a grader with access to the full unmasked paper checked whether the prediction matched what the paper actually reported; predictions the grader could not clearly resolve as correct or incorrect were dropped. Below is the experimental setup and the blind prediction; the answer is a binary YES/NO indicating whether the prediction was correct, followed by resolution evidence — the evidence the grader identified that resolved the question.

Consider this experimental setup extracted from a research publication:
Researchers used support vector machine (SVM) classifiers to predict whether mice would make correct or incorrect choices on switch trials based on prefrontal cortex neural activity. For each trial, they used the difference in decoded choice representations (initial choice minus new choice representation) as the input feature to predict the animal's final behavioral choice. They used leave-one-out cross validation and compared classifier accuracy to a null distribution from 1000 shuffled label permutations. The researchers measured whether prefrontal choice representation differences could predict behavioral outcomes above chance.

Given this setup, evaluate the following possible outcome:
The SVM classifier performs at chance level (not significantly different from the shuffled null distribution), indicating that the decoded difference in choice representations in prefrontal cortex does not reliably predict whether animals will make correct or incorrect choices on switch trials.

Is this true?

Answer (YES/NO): NO